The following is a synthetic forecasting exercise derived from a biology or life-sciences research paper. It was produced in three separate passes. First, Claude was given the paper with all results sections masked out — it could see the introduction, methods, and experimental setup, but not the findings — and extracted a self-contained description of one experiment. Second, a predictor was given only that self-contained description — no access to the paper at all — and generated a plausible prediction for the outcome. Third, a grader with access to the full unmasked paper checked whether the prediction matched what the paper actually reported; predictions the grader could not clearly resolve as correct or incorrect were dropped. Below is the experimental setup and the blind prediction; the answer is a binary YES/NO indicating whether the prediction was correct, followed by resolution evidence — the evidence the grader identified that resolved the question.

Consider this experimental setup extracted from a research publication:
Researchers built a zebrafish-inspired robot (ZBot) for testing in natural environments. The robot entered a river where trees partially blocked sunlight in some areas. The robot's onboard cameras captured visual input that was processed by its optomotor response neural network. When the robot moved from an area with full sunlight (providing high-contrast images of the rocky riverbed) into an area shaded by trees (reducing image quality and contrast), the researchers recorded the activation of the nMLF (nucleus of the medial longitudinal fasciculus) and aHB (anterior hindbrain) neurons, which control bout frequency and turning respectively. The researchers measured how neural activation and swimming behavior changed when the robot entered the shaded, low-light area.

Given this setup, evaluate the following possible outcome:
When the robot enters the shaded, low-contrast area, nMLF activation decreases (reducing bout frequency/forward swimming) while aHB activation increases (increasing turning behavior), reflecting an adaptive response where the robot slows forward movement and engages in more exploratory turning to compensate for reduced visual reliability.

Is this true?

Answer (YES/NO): NO